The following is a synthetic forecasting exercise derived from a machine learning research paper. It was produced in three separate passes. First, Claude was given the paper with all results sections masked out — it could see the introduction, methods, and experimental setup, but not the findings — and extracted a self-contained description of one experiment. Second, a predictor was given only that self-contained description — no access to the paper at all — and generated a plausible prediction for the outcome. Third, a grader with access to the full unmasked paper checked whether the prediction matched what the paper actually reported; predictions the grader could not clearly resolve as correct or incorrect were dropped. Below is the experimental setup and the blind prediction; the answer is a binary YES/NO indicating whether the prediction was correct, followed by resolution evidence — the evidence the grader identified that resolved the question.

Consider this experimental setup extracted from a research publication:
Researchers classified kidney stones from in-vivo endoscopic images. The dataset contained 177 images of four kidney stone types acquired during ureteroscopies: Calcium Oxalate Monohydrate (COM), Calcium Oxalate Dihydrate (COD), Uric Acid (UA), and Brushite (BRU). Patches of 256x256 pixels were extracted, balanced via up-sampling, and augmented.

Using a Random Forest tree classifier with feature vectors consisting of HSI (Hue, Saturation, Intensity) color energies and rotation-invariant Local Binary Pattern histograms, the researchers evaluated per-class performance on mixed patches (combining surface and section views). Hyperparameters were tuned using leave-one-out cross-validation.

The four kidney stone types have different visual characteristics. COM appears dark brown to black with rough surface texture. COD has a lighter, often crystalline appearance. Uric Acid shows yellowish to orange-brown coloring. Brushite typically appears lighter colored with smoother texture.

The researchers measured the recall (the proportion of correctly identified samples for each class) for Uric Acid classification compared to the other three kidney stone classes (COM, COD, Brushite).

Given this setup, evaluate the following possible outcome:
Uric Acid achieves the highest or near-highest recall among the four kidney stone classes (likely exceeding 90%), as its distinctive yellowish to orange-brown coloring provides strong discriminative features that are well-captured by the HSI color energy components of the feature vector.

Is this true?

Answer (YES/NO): NO